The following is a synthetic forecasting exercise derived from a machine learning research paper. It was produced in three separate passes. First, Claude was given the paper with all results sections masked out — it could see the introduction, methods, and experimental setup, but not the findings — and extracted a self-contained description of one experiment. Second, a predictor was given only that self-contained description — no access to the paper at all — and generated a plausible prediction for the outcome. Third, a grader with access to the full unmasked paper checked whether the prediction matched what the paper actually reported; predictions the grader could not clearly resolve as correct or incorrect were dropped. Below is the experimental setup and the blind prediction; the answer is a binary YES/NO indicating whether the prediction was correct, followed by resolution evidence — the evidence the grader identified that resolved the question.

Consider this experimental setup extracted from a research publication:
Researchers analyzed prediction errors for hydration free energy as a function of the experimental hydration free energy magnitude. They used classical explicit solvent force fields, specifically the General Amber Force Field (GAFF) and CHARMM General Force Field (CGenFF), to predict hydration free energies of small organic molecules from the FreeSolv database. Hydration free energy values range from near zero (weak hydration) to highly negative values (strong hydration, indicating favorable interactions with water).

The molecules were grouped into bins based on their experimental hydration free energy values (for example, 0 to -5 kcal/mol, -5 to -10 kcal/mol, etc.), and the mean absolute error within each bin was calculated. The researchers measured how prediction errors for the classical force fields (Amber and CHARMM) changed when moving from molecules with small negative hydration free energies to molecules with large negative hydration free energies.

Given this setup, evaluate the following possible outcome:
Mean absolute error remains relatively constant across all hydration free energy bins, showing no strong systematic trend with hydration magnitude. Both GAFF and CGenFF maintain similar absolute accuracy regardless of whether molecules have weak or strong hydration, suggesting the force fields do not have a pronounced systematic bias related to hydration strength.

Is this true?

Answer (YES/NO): NO